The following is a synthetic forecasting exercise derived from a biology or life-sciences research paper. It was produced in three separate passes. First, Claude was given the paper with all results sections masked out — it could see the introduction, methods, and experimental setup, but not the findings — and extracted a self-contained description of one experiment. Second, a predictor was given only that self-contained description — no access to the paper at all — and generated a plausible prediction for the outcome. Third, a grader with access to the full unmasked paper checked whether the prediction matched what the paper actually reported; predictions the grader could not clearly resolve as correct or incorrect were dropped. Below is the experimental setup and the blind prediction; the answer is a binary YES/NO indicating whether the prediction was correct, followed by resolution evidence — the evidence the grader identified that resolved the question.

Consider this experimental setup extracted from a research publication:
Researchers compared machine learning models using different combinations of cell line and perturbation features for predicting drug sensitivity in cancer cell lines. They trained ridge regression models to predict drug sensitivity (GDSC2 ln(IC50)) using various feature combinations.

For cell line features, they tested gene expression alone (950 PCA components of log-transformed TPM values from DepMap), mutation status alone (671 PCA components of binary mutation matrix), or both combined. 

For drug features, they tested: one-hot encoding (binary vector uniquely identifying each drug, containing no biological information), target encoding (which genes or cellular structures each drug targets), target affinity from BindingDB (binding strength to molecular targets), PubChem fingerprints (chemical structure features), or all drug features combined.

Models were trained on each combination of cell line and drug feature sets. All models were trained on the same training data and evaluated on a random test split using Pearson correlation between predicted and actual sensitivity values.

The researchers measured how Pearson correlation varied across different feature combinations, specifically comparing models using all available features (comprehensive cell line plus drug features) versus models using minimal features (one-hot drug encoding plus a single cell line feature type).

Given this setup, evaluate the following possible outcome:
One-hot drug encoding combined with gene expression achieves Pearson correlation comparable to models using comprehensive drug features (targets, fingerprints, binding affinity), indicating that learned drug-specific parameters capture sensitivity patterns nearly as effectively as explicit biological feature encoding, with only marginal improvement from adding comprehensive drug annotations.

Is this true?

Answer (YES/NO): NO